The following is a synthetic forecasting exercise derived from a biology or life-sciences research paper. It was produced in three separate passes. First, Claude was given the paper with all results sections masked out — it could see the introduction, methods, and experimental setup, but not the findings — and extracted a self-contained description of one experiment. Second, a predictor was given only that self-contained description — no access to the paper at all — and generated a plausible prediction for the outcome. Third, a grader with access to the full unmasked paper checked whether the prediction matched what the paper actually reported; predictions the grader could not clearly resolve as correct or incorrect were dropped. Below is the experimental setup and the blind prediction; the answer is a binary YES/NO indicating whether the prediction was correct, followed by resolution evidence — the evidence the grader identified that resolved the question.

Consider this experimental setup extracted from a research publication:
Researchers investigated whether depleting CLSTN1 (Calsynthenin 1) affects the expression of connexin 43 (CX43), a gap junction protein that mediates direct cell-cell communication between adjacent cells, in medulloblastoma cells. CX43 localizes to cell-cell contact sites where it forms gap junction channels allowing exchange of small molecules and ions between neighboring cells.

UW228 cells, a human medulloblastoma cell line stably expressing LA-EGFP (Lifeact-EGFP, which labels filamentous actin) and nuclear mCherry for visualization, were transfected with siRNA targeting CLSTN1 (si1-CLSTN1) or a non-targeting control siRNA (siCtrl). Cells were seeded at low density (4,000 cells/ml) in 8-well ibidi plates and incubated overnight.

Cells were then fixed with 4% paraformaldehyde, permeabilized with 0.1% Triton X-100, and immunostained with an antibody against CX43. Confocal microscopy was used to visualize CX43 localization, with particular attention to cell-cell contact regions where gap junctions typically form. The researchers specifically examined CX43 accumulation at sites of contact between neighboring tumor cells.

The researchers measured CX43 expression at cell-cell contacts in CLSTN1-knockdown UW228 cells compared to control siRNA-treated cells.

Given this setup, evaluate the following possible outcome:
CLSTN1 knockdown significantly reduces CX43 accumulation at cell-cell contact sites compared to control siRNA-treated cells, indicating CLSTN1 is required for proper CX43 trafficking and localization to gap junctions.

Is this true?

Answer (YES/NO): NO